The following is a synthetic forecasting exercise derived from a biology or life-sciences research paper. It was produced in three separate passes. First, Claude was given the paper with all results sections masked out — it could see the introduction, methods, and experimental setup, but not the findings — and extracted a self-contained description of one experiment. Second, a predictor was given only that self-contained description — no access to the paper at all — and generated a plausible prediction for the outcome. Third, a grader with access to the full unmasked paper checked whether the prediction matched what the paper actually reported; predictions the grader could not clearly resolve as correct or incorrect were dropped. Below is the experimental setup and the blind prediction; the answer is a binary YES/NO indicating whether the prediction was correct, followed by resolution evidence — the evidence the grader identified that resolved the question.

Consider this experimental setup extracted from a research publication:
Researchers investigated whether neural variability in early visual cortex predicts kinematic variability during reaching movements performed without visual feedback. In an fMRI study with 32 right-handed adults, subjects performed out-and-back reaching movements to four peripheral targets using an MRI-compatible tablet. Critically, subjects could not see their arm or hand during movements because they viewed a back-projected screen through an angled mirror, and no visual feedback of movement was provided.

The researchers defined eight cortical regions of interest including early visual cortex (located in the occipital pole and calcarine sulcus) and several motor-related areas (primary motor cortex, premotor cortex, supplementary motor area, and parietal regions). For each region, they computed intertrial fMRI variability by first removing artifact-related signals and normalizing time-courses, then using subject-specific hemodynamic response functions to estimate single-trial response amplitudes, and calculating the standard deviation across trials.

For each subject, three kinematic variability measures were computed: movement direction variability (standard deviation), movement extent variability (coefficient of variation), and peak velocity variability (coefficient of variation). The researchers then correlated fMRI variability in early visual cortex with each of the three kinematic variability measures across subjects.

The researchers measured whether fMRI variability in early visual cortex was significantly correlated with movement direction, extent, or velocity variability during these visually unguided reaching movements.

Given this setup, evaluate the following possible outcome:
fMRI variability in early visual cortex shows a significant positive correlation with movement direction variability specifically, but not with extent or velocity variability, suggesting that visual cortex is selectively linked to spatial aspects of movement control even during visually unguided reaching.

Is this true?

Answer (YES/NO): NO